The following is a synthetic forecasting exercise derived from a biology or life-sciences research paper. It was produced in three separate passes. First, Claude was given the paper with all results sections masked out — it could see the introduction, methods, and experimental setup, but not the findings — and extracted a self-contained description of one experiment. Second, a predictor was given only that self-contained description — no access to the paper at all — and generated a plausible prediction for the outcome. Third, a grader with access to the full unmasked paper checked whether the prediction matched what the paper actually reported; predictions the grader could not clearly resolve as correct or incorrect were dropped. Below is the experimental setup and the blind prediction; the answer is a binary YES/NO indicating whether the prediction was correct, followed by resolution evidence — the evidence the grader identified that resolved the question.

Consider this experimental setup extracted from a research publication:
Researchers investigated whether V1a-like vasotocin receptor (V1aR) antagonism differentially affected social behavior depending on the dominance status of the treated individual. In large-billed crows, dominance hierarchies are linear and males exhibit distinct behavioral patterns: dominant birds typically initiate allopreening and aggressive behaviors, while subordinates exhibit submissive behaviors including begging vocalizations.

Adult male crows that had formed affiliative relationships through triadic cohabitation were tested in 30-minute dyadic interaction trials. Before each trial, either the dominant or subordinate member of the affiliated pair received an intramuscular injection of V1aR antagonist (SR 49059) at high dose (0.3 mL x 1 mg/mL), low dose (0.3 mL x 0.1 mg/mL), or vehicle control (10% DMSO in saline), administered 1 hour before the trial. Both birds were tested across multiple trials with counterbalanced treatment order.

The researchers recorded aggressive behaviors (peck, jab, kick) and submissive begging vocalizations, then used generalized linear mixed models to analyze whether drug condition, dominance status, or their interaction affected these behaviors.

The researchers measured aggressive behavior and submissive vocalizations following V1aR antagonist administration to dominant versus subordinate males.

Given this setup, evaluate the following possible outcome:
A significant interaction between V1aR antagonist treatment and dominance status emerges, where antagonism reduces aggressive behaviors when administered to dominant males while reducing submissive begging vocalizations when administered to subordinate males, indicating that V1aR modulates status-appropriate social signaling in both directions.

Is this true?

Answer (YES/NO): NO